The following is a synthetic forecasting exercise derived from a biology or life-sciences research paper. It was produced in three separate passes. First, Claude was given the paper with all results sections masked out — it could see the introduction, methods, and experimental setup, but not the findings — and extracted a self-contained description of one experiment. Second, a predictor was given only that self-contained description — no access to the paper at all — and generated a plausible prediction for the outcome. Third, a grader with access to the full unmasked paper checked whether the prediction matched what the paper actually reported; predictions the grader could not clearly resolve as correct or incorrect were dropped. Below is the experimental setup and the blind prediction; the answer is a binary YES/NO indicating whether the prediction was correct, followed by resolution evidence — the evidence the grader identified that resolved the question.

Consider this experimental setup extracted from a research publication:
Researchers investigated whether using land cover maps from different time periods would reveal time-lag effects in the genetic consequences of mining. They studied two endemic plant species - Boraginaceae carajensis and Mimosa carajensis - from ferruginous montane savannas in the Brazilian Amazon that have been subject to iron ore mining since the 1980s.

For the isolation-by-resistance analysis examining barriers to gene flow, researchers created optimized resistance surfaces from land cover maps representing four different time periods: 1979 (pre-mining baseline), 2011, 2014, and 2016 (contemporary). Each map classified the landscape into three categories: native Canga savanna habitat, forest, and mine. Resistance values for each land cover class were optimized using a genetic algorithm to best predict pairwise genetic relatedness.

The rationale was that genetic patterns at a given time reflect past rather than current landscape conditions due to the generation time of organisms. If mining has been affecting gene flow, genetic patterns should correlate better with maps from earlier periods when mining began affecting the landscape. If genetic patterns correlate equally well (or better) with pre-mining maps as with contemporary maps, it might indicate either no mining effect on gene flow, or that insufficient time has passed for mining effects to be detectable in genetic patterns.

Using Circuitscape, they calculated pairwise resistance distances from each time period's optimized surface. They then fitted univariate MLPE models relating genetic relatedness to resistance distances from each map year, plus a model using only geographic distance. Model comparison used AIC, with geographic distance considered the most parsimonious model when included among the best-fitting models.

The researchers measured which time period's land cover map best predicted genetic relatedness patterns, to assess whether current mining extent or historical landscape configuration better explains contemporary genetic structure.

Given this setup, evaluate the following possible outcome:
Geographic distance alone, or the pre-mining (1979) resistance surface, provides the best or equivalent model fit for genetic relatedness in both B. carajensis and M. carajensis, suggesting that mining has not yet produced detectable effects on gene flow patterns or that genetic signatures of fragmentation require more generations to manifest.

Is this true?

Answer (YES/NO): YES